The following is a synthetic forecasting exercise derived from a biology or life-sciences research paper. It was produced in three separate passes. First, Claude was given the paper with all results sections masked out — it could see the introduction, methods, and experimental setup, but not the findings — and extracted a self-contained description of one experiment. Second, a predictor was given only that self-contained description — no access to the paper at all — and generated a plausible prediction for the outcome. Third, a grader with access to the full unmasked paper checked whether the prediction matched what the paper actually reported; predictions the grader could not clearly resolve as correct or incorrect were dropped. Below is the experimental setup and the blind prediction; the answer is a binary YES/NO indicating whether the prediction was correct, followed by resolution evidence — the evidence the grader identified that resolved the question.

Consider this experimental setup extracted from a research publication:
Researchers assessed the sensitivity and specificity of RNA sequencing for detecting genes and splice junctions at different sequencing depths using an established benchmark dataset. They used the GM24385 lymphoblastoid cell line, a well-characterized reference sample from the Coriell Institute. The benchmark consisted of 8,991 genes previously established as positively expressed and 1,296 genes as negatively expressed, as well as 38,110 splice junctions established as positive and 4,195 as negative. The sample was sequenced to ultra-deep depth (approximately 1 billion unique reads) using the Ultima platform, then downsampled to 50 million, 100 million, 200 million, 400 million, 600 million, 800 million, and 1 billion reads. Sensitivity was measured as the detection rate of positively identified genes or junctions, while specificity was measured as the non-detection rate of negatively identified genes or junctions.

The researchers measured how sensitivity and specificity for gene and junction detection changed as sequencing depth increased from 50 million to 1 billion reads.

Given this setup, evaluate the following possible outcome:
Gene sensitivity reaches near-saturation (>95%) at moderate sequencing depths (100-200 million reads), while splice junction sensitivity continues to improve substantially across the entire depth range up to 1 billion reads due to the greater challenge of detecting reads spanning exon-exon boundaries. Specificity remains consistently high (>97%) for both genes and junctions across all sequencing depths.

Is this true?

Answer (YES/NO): NO